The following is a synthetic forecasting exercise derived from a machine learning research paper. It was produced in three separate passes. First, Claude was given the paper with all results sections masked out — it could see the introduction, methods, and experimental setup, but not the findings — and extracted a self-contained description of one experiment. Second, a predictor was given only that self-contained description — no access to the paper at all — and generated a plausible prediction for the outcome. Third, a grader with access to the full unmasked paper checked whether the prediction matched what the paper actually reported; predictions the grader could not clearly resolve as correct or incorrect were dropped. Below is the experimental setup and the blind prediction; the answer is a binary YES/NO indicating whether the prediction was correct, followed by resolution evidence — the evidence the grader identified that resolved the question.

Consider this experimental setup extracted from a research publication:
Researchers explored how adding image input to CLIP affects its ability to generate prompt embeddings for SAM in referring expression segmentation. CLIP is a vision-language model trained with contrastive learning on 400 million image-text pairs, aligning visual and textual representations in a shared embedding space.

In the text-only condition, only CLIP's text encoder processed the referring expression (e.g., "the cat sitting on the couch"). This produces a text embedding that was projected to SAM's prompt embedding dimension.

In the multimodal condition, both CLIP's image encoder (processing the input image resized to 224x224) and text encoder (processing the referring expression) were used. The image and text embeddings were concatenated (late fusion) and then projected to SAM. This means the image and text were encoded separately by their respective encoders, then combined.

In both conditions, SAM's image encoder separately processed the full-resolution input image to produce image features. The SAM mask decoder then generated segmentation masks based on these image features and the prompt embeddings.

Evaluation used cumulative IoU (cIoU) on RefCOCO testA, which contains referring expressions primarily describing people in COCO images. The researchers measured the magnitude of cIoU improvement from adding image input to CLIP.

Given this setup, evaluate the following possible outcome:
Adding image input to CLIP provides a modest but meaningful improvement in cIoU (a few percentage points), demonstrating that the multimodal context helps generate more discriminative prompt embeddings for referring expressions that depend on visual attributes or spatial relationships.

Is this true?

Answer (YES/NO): YES